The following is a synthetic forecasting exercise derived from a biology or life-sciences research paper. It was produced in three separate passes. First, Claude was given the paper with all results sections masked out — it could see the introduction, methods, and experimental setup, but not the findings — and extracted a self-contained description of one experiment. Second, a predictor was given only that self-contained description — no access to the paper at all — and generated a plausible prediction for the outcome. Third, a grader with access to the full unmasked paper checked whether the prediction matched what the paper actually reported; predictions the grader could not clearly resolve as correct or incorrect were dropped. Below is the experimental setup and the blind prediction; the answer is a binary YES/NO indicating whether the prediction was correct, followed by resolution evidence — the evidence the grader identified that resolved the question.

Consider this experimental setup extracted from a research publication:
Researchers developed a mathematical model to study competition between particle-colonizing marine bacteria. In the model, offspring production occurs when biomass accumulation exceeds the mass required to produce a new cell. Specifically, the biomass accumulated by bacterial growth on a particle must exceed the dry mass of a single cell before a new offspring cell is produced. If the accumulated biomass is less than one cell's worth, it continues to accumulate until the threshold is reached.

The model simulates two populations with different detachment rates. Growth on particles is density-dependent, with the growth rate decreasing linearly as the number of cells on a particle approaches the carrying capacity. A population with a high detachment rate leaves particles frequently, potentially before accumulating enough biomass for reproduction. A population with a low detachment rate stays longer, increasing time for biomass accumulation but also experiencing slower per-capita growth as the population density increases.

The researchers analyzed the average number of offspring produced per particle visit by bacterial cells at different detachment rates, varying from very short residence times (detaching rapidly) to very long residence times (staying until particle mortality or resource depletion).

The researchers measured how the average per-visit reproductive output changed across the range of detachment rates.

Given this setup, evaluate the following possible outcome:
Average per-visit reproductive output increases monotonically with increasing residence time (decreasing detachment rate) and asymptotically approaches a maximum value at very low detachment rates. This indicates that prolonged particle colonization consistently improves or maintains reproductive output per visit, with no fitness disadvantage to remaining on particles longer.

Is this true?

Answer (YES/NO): YES